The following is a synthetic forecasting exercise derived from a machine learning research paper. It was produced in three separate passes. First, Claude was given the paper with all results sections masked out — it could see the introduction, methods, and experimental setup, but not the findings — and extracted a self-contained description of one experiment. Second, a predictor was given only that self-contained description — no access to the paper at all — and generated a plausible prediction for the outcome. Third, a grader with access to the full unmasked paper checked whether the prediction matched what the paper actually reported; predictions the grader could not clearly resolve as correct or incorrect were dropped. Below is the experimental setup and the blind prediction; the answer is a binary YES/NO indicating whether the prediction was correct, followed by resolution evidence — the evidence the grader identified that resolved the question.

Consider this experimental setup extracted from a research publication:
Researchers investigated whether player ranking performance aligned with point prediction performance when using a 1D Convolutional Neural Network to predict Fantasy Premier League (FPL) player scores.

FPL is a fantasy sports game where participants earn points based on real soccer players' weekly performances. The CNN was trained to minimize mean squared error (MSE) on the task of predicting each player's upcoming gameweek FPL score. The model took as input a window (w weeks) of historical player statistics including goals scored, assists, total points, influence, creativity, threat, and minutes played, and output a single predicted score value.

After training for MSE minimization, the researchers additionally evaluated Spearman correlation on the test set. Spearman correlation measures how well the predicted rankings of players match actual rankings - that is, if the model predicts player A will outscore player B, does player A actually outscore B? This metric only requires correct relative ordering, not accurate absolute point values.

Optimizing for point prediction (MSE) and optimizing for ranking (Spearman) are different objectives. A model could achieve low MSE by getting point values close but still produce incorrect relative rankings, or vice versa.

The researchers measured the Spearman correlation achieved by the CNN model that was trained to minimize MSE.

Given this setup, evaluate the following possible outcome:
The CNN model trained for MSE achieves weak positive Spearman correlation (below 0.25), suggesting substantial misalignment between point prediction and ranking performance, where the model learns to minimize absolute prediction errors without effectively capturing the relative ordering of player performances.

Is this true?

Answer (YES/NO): NO